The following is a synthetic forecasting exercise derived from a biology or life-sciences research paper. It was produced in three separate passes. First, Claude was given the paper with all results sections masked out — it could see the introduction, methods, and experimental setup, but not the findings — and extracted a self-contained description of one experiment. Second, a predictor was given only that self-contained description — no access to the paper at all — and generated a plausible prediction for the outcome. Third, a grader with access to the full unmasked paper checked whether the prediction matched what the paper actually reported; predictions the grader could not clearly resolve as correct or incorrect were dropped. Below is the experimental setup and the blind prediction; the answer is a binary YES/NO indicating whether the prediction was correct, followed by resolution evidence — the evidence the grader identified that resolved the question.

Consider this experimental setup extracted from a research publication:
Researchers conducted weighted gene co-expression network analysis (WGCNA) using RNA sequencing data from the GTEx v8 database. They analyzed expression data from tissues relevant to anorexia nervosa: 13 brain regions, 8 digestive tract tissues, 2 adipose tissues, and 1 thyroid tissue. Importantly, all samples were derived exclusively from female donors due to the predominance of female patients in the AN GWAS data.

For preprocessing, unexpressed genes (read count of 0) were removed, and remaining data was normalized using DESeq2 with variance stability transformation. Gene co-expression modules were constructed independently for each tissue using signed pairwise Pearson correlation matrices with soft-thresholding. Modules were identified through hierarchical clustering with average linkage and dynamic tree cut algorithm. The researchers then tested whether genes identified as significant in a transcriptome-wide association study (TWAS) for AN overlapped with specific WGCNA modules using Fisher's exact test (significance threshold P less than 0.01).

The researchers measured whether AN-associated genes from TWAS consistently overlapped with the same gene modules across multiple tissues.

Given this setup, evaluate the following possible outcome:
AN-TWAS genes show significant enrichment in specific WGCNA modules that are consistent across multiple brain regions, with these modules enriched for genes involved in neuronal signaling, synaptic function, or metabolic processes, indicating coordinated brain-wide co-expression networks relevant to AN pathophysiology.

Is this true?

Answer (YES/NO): YES